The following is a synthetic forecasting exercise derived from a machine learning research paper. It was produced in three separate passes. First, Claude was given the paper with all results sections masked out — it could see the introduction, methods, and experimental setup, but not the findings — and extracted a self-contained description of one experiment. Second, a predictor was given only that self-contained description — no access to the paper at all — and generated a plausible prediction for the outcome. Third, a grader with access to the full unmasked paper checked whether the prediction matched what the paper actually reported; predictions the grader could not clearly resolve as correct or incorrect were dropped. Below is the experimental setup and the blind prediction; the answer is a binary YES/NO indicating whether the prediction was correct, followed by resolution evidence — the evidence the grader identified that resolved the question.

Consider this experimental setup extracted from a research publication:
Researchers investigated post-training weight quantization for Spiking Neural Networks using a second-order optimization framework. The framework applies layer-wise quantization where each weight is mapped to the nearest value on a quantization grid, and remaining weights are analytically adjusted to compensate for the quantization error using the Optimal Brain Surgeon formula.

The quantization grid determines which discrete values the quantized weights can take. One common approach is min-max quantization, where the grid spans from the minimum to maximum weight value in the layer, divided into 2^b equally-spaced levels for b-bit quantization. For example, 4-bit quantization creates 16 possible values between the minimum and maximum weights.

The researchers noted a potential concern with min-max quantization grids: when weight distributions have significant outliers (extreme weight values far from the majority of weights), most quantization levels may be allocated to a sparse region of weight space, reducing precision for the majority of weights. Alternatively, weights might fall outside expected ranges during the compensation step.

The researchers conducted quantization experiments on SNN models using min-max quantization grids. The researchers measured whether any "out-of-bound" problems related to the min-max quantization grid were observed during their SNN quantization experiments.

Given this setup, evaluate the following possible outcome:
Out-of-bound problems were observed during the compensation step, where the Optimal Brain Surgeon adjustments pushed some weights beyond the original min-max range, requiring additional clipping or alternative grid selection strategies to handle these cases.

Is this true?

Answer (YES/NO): NO